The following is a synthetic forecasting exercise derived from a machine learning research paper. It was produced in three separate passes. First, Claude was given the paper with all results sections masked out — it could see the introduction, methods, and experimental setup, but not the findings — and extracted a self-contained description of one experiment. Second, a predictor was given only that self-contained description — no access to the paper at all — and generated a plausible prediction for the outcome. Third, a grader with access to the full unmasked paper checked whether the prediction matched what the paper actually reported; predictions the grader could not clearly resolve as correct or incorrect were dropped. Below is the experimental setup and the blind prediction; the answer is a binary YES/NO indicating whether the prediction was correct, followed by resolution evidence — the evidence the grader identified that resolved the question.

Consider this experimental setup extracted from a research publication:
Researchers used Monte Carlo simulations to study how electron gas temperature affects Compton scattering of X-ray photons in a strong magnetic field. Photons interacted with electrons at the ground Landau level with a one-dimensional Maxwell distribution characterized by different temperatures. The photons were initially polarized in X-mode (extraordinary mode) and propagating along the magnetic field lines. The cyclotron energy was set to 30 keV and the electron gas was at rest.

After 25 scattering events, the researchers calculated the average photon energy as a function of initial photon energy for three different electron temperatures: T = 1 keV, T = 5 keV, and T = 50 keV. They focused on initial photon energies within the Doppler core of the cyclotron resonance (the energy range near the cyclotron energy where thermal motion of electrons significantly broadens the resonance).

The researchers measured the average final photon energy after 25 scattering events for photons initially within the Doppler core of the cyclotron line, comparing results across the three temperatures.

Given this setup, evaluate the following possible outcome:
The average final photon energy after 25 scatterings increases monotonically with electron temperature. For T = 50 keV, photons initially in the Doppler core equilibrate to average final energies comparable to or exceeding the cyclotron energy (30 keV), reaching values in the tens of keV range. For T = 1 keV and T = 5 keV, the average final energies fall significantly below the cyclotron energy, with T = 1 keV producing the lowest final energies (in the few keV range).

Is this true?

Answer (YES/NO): NO